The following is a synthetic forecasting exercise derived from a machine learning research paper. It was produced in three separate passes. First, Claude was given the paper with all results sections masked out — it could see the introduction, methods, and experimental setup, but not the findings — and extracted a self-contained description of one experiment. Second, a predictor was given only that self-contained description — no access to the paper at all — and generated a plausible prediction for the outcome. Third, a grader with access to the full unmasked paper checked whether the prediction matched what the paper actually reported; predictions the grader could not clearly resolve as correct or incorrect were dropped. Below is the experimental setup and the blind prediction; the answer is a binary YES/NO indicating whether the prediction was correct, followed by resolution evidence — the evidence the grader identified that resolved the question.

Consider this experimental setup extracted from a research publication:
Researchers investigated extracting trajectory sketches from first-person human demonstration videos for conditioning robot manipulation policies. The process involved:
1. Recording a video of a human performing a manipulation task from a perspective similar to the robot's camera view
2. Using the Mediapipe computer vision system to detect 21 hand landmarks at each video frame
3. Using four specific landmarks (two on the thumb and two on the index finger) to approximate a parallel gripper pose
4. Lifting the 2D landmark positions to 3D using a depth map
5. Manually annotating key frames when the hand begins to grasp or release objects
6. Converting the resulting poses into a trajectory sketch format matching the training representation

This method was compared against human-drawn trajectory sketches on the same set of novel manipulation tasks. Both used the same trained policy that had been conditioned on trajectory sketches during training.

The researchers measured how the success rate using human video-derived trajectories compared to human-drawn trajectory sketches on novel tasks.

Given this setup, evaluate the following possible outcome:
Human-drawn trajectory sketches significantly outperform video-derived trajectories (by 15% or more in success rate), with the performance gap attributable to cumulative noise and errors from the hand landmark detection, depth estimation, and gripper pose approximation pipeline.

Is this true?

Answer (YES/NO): NO